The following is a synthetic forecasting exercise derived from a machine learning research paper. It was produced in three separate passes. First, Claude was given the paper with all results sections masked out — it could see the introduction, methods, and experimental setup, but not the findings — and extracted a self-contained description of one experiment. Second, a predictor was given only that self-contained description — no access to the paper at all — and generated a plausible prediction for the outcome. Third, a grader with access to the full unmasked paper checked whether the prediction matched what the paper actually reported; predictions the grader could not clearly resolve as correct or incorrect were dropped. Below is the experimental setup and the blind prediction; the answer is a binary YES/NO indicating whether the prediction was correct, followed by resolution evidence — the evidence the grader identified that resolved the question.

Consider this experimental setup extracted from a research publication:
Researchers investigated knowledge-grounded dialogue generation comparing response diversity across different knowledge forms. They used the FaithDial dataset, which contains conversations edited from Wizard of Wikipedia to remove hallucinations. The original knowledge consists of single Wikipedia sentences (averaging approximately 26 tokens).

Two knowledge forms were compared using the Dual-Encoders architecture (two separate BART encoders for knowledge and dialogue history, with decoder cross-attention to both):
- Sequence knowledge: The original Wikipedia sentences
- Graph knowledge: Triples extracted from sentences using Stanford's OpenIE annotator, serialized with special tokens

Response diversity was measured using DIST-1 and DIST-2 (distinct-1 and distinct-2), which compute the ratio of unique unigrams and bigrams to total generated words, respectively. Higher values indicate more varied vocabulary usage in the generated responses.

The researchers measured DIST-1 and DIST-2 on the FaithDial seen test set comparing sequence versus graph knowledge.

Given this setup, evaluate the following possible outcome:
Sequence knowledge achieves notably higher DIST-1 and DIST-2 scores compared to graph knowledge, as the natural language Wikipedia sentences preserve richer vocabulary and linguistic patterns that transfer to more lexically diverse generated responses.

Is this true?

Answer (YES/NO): NO